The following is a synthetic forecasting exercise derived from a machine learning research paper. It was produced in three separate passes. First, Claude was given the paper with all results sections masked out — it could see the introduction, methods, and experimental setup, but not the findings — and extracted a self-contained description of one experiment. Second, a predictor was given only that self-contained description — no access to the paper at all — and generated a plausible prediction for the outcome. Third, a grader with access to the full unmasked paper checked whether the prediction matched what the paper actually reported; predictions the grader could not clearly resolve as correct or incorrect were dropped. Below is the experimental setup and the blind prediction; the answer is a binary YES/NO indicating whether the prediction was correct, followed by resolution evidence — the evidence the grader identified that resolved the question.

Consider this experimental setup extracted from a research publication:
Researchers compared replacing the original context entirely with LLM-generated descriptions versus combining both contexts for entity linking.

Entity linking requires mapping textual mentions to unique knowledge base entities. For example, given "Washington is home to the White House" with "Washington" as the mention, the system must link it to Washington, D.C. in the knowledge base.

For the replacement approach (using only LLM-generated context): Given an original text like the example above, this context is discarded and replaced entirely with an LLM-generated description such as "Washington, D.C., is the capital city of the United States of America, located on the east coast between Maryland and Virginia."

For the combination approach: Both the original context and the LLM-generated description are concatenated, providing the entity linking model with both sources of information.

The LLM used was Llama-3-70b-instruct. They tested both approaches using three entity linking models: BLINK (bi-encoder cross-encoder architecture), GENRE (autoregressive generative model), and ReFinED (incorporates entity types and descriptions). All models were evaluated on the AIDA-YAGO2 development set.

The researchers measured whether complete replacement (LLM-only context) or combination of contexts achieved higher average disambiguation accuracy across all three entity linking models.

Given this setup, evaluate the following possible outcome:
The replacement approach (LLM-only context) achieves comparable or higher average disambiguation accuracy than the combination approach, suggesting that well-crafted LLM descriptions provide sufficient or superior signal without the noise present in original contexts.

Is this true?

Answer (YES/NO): NO